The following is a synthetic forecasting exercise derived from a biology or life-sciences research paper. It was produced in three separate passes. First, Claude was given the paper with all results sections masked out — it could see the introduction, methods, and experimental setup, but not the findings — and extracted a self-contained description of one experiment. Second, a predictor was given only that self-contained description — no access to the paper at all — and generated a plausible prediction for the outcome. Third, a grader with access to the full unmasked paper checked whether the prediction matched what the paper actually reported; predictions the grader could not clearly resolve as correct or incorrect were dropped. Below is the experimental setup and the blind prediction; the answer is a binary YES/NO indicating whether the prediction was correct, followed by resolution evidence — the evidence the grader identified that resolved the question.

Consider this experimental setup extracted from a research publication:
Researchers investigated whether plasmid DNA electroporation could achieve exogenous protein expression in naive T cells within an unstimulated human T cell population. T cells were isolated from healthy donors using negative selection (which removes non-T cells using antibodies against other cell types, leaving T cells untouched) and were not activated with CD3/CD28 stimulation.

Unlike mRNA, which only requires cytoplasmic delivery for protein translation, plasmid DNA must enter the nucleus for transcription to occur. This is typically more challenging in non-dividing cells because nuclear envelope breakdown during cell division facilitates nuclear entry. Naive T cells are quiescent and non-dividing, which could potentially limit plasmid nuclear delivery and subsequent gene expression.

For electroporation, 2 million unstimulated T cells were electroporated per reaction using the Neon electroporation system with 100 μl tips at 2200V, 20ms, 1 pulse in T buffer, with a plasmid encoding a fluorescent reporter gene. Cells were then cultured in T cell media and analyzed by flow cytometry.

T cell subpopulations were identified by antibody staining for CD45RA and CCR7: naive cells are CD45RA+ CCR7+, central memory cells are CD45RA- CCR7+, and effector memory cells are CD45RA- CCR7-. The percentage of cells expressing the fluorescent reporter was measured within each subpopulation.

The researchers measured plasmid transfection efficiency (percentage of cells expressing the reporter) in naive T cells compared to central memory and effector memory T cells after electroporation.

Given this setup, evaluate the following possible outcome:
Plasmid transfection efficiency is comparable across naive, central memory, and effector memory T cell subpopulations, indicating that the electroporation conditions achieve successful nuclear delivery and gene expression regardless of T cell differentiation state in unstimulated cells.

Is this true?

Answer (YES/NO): NO